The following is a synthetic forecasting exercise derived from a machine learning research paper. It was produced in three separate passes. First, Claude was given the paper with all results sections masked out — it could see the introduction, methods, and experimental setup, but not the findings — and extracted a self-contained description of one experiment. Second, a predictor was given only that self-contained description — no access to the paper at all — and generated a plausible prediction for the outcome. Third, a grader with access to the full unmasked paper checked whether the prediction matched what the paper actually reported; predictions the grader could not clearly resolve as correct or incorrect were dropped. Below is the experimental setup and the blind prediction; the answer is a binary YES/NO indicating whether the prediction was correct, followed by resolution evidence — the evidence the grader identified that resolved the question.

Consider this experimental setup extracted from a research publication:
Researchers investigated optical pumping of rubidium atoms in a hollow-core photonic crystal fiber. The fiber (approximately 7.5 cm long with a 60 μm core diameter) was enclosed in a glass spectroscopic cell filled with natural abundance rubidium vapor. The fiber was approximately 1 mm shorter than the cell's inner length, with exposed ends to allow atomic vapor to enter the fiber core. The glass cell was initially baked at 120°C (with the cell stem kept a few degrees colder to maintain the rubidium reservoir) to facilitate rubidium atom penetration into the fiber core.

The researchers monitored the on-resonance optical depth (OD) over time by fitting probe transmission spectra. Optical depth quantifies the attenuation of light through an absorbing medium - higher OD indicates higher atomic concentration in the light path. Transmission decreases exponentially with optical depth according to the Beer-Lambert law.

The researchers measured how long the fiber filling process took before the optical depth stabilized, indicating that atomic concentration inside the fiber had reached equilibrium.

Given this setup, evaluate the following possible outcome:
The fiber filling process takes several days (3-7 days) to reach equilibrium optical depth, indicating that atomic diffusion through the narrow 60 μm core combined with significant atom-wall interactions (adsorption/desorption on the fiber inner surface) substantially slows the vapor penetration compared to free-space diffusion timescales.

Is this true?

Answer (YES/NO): YES